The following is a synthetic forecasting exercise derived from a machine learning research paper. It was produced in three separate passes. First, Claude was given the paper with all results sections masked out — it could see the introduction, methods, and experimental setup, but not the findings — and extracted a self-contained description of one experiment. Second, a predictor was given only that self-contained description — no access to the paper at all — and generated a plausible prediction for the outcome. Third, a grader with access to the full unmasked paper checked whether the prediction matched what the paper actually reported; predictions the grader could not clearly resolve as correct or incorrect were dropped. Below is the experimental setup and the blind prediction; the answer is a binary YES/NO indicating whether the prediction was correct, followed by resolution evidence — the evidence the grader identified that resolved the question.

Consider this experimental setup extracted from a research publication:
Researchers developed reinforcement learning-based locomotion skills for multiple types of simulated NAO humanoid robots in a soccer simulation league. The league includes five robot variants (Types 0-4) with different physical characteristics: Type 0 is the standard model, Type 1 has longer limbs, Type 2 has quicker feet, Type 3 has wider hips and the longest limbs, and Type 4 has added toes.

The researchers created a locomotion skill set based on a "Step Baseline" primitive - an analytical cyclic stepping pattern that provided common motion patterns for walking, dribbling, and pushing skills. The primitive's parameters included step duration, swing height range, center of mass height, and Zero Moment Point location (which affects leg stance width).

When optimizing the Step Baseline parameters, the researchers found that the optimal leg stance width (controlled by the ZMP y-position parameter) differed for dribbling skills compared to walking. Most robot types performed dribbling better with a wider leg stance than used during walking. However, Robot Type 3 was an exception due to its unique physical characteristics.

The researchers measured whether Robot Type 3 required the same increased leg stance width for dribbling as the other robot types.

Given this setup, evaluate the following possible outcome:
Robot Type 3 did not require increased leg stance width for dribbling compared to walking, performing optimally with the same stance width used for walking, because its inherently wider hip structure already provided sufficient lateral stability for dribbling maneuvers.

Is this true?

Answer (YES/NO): YES